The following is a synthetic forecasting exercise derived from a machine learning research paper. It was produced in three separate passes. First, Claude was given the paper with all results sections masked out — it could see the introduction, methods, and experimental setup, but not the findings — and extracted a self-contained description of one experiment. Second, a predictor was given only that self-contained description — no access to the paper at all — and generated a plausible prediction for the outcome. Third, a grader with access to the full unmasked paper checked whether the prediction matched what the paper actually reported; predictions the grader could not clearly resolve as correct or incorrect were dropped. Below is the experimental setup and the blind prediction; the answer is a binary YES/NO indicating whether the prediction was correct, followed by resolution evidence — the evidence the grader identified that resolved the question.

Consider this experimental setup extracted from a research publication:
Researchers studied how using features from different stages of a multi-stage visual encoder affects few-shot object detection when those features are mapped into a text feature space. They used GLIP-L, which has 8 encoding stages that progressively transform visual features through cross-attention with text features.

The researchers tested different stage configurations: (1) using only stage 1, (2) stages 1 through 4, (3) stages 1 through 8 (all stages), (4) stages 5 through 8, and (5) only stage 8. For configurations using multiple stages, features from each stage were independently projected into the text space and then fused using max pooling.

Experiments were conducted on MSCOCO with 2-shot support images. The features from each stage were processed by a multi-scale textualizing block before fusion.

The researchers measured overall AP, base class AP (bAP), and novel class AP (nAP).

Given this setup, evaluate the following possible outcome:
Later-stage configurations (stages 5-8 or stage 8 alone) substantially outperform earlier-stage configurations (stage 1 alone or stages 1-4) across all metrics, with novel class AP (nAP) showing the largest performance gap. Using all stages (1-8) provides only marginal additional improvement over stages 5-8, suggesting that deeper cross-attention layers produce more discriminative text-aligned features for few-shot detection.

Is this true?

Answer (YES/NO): NO